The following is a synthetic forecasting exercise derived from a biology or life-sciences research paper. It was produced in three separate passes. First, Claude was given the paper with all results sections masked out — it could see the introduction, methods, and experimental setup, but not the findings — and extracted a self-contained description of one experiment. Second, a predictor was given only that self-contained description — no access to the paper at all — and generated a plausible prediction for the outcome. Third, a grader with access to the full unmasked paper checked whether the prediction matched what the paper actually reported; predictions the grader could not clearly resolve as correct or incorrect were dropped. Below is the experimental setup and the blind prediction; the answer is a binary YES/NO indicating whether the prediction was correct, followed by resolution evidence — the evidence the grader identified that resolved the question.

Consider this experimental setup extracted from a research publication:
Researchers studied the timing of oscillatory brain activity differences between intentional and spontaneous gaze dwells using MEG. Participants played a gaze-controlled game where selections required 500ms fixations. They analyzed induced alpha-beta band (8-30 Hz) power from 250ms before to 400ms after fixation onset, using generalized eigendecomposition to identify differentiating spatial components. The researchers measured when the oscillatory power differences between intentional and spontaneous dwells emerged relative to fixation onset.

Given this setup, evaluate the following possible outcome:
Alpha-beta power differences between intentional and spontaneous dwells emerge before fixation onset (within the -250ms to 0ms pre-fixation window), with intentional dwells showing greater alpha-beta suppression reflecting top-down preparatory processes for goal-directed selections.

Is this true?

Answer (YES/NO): NO